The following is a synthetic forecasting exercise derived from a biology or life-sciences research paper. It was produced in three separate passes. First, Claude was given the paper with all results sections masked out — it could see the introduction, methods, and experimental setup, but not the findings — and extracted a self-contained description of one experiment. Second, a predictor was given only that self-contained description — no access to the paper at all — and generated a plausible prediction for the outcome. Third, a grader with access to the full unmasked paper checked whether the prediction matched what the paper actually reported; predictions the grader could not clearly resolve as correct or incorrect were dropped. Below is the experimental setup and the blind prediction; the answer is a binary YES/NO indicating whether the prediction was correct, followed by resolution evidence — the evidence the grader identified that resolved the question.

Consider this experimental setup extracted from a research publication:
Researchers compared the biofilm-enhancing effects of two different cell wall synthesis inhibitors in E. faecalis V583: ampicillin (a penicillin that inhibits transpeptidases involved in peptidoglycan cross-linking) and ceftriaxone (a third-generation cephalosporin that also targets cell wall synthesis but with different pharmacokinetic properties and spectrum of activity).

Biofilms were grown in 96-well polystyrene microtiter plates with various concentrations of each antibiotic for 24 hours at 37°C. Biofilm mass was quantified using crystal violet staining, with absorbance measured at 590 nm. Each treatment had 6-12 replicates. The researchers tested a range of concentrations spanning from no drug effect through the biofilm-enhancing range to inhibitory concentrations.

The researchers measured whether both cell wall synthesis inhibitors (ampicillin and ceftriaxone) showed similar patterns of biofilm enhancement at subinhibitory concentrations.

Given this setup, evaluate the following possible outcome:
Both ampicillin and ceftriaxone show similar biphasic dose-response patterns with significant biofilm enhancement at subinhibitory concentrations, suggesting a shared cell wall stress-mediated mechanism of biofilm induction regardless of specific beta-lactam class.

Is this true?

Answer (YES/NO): YES